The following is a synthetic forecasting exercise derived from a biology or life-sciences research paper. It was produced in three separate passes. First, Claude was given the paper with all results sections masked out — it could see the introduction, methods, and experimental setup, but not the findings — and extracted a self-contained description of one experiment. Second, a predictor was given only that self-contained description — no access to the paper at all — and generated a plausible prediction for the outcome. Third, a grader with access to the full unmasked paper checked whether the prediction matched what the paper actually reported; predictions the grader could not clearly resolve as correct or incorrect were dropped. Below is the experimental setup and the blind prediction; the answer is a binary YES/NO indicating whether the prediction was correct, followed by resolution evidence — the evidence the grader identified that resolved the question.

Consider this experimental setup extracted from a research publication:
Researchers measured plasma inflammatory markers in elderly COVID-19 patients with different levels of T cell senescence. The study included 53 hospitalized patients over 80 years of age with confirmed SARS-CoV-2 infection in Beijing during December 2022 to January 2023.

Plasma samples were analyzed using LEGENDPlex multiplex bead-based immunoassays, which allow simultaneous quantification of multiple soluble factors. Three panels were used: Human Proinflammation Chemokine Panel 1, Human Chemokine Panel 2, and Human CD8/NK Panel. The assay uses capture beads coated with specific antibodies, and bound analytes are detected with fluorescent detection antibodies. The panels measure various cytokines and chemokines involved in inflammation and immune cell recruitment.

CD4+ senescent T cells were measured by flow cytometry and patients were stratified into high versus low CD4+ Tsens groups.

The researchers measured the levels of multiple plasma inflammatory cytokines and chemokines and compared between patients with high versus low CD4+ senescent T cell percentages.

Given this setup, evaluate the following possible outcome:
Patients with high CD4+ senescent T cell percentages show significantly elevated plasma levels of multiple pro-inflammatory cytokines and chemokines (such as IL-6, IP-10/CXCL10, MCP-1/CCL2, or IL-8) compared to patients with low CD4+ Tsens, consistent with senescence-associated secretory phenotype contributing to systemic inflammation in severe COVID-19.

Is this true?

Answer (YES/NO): NO